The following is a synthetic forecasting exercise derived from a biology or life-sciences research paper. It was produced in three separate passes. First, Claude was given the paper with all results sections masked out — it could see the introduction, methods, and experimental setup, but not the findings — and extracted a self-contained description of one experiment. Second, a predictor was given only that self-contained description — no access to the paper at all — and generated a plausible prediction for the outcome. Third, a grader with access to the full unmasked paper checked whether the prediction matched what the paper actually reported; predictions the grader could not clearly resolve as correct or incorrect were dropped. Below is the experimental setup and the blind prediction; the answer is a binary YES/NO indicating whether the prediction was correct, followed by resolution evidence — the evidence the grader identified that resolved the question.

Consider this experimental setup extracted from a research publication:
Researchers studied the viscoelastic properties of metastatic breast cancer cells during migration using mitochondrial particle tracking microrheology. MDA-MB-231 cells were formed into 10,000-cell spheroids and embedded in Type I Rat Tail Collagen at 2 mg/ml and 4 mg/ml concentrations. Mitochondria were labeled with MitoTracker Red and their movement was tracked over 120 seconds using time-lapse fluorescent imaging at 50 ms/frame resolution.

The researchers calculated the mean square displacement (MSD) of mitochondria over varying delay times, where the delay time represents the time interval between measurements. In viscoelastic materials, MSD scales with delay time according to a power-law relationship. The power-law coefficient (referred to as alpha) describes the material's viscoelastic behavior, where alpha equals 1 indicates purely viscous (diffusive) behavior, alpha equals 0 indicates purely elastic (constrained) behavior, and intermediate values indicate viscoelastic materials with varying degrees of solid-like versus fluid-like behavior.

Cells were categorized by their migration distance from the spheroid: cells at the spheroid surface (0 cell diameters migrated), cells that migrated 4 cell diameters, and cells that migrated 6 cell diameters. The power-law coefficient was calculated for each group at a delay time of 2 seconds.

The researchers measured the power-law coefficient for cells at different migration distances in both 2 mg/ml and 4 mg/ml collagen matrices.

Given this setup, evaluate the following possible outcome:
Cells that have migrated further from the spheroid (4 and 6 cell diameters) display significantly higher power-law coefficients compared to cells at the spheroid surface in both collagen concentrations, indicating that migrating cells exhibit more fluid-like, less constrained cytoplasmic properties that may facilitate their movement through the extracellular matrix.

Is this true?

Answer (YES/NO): NO